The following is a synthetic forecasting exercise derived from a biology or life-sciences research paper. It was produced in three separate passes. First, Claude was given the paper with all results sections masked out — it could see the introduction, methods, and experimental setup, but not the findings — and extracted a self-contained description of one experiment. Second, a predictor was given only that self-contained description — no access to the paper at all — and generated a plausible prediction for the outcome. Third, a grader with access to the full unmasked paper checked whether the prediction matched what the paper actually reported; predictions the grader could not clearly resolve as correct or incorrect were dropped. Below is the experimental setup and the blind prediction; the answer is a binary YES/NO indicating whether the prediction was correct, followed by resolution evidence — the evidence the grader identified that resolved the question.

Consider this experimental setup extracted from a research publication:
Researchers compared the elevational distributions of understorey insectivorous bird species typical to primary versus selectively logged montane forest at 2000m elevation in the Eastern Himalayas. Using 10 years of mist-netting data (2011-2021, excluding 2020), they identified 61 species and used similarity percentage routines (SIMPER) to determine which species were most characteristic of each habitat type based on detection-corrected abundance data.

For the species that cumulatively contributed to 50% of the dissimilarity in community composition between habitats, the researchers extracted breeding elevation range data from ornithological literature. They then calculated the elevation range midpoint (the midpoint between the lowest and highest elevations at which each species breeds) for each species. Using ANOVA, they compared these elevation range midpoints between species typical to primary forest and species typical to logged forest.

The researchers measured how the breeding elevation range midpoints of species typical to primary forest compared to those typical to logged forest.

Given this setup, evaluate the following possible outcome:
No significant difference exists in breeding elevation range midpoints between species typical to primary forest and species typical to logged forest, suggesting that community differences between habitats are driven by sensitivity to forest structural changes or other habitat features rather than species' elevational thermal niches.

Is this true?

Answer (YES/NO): NO